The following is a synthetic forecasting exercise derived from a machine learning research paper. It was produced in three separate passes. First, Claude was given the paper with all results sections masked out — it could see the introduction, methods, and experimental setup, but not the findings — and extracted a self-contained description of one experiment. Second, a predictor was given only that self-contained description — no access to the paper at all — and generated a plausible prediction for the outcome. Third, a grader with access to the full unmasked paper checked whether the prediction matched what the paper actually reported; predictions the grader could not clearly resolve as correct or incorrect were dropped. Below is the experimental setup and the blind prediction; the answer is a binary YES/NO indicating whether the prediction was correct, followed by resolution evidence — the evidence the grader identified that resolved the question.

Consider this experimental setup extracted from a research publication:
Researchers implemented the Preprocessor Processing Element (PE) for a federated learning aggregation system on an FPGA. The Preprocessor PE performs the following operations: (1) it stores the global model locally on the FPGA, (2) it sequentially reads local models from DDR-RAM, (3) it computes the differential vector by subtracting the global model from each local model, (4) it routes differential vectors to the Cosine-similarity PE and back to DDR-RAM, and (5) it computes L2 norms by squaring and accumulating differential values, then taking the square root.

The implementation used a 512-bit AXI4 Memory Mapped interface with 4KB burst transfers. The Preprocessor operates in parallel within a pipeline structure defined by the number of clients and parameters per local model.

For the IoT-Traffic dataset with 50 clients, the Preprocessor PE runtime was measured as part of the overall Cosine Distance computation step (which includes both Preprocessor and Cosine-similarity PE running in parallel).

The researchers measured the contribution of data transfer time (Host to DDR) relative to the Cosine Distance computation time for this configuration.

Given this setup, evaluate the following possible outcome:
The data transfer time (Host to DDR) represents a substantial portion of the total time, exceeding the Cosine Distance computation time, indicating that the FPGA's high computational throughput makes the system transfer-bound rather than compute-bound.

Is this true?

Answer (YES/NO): NO